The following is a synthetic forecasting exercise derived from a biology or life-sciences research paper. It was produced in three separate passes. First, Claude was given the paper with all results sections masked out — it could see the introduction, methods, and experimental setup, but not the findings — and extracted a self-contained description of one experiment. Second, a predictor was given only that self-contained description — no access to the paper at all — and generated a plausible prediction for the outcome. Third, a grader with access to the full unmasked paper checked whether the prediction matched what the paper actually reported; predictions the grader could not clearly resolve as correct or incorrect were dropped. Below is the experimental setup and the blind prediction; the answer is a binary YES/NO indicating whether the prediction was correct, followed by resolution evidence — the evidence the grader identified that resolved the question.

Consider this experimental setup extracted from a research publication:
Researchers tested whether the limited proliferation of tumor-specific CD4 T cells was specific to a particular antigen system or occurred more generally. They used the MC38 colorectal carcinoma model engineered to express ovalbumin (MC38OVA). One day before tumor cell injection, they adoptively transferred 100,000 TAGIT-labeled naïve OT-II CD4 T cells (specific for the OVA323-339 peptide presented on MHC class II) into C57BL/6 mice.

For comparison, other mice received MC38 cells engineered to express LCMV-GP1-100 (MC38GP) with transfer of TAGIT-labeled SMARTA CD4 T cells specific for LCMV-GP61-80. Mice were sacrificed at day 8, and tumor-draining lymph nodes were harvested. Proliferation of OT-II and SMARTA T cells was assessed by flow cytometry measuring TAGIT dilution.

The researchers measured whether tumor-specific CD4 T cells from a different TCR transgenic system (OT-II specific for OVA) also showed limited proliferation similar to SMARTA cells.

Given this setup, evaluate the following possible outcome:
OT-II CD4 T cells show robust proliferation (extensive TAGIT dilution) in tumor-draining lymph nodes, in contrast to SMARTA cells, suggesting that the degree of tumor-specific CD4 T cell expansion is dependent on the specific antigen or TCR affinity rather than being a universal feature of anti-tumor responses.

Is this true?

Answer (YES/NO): NO